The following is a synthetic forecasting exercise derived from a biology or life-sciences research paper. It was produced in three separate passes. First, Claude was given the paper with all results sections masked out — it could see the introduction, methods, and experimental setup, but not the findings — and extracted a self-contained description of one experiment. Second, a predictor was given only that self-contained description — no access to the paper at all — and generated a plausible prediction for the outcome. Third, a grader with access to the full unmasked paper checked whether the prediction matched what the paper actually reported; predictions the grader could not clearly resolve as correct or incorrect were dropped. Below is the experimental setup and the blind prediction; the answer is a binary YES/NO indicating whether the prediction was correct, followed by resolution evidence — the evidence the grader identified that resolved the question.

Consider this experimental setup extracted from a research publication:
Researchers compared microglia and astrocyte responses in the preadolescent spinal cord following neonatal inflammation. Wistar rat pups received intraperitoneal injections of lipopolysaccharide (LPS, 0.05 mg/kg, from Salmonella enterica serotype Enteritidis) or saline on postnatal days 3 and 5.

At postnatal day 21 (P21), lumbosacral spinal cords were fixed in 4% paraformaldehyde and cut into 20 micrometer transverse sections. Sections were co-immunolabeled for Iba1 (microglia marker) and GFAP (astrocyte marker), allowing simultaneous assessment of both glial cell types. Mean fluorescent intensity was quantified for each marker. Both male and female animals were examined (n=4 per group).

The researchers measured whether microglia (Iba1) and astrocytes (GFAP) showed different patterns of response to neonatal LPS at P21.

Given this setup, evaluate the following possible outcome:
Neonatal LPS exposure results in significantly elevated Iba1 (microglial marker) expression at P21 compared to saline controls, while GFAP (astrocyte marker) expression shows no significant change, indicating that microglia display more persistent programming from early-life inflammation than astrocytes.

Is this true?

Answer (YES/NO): NO